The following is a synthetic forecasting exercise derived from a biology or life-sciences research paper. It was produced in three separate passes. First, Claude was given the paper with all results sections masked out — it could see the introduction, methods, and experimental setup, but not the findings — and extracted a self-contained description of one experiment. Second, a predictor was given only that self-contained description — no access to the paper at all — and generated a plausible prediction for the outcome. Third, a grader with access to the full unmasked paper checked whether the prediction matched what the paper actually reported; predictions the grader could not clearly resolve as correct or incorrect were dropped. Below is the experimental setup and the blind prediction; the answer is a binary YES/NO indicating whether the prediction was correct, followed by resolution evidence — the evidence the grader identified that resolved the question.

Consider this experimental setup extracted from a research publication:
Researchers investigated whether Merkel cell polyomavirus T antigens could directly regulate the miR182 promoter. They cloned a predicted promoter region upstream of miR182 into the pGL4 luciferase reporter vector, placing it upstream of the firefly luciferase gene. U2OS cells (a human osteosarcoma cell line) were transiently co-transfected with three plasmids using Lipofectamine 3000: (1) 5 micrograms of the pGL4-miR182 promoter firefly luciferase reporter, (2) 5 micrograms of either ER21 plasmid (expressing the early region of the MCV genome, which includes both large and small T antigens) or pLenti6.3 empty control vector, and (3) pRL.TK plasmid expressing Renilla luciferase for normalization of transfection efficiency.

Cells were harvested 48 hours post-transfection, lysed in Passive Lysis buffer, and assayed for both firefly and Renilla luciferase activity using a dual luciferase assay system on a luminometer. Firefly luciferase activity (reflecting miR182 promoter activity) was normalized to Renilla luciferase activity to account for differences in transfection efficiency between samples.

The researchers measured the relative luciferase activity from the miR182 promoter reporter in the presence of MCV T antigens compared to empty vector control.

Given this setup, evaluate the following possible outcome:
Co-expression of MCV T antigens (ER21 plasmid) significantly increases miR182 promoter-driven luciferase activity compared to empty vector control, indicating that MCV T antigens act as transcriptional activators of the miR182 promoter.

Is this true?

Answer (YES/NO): YES